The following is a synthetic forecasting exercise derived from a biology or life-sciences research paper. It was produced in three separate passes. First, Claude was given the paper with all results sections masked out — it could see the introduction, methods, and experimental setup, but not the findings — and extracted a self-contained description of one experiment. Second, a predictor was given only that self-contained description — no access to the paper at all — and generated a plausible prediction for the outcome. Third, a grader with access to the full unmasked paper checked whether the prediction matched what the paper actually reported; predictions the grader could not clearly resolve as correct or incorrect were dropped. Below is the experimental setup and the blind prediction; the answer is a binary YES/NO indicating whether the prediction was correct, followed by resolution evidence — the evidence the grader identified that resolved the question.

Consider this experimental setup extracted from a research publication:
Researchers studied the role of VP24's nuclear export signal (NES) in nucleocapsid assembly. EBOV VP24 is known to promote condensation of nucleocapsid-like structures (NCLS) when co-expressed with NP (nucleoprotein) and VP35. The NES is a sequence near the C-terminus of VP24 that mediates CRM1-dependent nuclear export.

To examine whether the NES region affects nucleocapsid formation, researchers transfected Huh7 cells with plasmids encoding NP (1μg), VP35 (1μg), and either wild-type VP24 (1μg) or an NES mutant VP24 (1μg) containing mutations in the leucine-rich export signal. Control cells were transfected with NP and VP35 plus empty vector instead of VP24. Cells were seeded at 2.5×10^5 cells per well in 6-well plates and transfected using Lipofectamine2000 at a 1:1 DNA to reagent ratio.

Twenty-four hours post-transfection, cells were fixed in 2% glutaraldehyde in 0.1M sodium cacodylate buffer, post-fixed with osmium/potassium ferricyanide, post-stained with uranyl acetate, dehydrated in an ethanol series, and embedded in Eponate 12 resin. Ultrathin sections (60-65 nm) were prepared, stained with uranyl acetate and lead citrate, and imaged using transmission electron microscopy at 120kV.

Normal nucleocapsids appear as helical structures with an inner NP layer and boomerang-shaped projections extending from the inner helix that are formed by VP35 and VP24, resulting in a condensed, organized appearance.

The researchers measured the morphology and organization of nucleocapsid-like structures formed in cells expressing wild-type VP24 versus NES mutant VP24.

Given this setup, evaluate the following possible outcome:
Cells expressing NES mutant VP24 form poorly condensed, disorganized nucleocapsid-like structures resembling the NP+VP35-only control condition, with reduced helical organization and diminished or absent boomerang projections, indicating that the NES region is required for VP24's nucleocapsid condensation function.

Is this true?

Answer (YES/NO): NO